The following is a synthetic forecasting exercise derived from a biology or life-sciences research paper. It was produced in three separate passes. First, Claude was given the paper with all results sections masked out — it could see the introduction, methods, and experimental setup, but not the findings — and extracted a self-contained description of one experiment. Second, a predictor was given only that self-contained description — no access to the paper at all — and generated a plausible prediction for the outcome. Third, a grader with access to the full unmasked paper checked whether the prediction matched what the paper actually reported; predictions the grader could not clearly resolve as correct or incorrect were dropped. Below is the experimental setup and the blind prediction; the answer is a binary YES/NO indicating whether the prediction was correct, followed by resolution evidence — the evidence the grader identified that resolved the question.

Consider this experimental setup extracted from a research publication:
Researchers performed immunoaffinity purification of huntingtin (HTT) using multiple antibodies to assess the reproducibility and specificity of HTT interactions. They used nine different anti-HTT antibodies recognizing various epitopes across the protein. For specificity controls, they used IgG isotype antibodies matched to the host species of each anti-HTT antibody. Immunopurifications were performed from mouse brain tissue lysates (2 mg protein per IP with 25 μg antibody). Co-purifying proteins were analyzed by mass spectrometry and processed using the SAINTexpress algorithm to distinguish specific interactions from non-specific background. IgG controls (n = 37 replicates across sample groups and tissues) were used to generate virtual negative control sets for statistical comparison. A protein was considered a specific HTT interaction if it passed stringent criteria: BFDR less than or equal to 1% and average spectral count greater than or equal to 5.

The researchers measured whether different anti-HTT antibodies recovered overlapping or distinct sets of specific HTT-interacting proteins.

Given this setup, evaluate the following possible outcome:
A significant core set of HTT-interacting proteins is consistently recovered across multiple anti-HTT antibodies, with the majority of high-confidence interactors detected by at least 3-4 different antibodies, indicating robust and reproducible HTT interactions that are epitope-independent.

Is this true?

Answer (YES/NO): NO